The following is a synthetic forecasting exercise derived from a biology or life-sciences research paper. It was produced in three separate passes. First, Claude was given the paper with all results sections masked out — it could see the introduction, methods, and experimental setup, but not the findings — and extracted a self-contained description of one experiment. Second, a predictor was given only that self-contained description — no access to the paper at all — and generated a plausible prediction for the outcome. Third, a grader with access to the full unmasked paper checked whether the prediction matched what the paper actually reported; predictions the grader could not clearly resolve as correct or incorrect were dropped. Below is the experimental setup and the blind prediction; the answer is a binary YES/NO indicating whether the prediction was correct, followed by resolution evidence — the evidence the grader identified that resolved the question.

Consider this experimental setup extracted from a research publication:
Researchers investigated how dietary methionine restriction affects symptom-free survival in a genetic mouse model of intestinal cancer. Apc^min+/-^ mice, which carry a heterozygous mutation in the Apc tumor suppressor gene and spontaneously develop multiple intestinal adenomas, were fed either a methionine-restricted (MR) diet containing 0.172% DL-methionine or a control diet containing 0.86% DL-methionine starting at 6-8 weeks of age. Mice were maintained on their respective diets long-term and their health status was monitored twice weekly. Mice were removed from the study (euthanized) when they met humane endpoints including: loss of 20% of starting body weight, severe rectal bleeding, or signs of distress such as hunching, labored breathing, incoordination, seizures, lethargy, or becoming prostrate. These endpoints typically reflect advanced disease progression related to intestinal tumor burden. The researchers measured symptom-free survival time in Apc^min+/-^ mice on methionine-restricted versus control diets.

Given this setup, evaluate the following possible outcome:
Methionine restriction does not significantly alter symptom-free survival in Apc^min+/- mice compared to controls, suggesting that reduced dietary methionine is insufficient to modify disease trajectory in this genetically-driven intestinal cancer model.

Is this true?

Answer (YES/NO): NO